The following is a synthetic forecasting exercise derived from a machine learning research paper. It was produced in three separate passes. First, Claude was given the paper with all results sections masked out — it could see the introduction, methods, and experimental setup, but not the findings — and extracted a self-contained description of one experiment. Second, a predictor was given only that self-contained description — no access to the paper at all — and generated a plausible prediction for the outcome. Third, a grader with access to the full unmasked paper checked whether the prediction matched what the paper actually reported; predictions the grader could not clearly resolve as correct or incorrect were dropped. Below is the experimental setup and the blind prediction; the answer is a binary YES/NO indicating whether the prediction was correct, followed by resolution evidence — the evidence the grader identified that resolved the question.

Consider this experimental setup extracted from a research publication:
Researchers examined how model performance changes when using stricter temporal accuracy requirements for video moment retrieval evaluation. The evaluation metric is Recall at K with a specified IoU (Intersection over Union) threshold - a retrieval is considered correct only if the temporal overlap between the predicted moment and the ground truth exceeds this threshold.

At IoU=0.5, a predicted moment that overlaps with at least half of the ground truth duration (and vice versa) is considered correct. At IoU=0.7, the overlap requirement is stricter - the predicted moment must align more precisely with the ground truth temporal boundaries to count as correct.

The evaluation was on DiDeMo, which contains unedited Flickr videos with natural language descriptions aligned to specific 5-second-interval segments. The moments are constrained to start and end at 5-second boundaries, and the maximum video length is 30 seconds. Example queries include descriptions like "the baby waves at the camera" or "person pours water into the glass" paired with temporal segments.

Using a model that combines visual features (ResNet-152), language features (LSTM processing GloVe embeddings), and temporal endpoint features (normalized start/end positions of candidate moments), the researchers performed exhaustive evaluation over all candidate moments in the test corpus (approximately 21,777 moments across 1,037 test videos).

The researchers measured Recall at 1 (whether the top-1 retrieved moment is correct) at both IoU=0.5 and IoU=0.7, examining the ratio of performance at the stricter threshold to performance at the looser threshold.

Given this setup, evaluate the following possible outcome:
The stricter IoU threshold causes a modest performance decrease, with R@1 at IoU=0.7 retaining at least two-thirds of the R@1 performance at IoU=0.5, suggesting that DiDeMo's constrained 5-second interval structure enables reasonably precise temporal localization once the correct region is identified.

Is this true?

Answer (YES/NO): YES